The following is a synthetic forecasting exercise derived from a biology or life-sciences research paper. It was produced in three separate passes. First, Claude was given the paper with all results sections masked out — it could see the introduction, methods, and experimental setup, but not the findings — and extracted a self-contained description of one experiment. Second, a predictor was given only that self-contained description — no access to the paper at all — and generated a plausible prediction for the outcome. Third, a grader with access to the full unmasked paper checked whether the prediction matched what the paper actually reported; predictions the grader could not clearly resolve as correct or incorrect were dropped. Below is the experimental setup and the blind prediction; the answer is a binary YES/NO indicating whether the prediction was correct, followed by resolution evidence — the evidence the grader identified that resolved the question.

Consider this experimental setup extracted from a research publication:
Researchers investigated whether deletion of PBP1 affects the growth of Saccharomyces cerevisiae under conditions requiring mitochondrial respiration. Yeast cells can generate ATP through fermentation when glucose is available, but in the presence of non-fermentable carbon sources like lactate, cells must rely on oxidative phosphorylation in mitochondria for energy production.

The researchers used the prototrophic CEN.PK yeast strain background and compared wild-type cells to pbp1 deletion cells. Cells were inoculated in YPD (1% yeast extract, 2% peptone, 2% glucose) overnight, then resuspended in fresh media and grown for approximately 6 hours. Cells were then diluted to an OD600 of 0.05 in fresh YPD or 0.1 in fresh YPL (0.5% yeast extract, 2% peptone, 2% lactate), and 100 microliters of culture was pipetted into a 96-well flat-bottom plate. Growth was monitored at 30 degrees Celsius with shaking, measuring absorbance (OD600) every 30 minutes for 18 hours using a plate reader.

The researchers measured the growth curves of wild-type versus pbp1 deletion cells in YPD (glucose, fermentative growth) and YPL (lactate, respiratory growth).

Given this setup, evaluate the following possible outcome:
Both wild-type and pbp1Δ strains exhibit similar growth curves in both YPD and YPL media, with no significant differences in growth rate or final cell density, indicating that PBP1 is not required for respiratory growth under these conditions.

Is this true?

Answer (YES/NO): NO